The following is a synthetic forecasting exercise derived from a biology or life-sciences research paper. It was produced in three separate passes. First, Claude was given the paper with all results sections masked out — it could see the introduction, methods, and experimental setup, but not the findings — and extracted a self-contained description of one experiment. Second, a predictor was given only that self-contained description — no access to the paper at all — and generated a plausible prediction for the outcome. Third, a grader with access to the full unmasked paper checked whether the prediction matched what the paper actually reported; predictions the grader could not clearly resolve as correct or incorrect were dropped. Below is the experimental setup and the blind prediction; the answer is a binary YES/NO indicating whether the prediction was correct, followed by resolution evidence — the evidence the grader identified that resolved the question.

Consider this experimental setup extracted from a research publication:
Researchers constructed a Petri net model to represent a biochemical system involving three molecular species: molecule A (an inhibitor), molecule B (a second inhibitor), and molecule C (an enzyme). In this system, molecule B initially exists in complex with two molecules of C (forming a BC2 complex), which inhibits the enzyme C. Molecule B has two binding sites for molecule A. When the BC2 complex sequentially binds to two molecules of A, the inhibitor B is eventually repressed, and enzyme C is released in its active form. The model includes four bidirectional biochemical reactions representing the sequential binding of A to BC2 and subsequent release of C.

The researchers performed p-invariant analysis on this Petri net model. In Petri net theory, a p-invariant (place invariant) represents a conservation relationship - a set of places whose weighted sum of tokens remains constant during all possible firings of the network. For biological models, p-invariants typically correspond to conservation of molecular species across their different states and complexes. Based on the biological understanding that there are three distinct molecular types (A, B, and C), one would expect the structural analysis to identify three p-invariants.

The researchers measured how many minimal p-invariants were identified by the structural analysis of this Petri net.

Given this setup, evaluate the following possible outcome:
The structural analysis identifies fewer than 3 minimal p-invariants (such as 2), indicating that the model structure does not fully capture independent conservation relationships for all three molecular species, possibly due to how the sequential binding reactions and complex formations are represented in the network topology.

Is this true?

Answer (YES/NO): NO